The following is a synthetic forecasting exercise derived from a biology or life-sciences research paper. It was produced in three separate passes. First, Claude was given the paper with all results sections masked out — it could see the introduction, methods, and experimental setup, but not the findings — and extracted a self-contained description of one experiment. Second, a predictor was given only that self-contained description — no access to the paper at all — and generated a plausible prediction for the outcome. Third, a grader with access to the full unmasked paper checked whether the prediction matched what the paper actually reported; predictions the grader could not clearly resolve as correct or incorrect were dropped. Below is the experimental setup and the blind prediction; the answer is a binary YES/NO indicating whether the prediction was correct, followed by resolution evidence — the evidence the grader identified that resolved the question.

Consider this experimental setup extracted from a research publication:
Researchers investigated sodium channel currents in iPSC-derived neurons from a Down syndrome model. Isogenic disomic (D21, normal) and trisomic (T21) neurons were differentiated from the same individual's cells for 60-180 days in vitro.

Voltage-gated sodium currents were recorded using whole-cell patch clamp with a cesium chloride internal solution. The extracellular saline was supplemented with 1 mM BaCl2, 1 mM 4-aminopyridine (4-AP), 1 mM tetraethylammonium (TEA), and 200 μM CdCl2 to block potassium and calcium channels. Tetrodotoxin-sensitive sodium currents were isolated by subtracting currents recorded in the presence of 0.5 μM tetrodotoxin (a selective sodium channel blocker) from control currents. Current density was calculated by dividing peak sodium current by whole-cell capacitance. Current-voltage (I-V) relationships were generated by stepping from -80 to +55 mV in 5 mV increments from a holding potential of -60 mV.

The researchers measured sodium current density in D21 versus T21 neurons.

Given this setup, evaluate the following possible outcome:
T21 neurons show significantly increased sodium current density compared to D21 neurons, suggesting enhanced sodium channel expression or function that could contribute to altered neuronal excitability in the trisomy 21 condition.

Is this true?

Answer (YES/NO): NO